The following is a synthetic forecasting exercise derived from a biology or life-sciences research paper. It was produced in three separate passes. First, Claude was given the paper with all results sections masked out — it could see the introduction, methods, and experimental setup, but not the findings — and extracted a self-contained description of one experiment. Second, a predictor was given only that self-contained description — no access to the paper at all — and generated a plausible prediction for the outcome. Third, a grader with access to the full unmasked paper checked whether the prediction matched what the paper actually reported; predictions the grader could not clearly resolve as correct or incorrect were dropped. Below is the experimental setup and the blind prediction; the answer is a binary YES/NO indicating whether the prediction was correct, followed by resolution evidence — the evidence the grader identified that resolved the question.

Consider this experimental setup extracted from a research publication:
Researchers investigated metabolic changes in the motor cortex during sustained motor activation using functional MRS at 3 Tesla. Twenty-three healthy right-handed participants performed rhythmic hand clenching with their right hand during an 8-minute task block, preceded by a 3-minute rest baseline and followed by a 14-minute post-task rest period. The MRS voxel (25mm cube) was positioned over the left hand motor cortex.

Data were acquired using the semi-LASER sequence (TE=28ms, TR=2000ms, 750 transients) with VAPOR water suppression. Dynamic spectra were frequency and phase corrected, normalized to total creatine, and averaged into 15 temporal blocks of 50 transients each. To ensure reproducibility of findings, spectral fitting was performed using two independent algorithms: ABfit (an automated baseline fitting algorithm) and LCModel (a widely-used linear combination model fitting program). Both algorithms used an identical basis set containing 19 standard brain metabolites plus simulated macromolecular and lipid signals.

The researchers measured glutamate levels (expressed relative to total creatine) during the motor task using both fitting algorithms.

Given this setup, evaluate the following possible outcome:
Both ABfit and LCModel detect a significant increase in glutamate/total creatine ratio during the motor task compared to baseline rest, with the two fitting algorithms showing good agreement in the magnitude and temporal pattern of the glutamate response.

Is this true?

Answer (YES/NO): NO